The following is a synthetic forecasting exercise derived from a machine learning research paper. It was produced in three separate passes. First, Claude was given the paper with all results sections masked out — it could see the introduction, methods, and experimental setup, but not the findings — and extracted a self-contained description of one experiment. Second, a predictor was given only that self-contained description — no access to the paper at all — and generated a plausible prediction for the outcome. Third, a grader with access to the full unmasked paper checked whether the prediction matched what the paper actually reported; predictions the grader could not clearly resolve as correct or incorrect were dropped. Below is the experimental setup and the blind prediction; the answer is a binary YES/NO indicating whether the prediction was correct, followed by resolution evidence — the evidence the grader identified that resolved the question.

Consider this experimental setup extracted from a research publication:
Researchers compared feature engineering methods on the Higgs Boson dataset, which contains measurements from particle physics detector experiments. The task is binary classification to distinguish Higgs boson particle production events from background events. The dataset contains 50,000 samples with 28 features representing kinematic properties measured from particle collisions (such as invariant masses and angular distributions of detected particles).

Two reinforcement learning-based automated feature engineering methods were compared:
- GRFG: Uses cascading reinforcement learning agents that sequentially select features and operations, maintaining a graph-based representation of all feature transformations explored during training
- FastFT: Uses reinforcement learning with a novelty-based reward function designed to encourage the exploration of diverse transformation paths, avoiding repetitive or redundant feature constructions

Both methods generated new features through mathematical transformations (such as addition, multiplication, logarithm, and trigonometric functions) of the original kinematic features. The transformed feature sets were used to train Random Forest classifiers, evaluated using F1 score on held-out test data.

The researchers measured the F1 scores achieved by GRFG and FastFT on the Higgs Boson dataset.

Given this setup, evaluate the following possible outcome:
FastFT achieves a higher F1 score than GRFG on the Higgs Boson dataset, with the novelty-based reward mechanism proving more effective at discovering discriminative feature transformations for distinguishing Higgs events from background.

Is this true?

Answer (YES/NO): NO